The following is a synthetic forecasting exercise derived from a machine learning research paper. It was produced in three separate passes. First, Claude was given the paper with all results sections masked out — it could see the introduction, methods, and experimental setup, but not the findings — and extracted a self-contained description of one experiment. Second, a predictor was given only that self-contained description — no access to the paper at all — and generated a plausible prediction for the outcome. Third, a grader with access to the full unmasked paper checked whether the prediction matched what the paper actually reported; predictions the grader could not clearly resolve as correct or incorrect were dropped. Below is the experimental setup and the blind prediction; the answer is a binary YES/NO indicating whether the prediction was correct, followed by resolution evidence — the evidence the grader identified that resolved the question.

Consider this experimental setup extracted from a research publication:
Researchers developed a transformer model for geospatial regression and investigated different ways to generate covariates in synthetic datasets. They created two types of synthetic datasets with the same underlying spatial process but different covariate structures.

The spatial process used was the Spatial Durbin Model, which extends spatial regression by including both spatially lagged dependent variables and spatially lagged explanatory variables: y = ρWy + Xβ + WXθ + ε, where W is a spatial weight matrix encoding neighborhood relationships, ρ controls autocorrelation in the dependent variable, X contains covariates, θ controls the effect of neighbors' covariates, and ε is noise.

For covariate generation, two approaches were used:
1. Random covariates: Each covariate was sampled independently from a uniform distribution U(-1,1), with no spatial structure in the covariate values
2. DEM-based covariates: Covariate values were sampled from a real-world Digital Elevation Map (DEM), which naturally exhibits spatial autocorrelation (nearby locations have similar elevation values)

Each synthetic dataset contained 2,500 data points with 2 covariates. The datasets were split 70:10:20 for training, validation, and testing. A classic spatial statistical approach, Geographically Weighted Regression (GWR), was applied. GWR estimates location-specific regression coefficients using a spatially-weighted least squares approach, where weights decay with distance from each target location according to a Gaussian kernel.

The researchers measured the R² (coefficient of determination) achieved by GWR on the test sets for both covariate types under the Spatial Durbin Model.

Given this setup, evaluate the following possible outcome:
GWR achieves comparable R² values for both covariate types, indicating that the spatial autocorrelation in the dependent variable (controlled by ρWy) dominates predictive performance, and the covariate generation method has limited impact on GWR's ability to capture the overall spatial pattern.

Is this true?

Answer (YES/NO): NO